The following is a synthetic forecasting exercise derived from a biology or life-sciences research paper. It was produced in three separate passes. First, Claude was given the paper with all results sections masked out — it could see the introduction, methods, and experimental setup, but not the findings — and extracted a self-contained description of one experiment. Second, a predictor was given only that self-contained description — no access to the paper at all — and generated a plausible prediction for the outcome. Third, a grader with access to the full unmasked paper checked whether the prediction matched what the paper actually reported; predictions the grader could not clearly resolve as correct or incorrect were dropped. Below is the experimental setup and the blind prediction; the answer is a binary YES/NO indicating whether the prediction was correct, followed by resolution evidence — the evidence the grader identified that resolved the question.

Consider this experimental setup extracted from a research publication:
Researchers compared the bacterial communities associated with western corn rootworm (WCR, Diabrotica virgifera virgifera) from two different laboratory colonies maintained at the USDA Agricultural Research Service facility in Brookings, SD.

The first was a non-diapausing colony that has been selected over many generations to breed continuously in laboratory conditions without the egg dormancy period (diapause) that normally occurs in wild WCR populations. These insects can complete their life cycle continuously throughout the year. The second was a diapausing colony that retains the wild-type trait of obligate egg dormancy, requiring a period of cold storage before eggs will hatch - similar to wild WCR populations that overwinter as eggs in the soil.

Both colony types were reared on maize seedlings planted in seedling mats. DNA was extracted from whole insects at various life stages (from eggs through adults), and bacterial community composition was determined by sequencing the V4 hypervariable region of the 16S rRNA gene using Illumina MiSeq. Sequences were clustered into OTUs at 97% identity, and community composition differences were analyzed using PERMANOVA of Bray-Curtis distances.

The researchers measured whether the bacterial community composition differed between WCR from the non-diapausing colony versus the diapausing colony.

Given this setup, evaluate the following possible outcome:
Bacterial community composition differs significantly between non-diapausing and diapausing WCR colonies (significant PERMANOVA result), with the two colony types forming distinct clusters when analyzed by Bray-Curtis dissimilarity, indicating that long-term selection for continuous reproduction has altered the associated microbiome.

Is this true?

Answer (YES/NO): NO